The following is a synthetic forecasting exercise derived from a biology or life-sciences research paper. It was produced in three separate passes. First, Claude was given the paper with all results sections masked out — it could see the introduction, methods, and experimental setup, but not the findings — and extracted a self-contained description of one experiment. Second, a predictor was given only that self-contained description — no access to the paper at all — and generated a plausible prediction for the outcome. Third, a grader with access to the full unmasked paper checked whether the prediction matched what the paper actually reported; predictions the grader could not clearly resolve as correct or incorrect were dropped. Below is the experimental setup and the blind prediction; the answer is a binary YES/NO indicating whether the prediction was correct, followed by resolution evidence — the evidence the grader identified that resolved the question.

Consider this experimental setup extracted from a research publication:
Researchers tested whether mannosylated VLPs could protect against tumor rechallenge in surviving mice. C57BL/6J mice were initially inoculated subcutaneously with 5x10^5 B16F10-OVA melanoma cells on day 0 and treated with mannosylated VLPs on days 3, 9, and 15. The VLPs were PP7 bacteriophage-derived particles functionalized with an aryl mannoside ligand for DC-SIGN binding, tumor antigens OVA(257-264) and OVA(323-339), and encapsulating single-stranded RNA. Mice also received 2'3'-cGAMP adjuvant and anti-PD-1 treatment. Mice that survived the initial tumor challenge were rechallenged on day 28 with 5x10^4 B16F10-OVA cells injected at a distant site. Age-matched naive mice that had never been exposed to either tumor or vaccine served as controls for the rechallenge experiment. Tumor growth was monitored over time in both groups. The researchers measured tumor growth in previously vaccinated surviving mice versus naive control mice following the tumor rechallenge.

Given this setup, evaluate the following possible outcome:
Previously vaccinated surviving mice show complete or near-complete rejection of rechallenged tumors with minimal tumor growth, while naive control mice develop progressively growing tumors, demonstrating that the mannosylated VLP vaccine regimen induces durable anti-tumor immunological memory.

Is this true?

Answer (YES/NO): YES